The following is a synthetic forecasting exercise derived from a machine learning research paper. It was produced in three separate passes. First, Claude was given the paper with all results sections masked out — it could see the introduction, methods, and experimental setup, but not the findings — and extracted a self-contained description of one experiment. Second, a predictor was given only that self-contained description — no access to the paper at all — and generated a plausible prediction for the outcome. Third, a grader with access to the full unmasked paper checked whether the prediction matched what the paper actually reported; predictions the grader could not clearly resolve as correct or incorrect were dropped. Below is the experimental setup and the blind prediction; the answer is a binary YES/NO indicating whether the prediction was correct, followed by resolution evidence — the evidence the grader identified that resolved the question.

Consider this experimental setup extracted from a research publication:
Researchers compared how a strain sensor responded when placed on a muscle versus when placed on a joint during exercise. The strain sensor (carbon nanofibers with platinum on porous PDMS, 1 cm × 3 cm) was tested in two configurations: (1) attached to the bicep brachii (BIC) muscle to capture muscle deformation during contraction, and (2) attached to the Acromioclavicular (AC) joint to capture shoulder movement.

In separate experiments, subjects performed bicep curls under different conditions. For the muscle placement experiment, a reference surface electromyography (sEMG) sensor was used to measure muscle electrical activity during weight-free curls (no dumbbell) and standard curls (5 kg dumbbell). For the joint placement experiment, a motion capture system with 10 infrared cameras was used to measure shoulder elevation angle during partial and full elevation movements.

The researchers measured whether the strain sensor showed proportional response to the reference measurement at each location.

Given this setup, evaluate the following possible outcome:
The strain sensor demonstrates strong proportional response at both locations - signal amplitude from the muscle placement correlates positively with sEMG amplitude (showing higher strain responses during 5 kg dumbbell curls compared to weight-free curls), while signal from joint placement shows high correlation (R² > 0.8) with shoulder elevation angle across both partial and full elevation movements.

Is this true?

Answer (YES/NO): NO